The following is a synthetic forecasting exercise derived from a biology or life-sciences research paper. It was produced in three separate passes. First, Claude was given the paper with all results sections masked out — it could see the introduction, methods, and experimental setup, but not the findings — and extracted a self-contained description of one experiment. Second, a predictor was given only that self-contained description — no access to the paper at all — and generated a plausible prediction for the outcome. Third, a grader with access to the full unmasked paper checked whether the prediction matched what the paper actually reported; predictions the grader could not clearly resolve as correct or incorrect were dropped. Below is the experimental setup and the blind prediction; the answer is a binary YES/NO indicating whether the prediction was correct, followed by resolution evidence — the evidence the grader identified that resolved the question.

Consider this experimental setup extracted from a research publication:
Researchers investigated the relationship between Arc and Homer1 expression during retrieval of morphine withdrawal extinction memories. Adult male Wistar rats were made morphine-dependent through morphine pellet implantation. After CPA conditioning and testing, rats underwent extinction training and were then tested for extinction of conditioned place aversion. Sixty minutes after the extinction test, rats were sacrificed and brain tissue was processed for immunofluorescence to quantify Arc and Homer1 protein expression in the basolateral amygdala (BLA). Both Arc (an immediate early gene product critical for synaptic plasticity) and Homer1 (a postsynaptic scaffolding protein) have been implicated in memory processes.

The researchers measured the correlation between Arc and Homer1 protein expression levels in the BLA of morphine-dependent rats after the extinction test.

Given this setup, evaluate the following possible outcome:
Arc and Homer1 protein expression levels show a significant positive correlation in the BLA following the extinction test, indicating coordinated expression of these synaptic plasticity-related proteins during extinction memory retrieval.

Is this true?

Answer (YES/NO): YES